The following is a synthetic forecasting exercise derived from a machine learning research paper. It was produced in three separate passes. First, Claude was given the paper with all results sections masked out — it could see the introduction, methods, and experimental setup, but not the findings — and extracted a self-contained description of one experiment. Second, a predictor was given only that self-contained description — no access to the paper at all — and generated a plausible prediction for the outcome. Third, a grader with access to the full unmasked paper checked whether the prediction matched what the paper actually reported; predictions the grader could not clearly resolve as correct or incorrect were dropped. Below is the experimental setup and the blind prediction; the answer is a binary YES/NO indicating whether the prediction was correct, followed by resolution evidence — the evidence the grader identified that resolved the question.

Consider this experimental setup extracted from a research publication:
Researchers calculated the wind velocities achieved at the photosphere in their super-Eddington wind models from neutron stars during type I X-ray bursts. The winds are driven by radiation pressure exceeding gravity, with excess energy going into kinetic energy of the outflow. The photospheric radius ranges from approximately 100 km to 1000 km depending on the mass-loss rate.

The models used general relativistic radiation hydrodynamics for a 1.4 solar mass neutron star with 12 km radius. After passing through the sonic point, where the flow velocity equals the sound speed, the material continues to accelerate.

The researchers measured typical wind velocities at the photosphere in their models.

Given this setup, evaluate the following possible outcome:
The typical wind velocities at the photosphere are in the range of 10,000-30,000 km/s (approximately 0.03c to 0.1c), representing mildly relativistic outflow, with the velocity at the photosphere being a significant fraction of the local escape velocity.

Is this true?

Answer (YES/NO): NO